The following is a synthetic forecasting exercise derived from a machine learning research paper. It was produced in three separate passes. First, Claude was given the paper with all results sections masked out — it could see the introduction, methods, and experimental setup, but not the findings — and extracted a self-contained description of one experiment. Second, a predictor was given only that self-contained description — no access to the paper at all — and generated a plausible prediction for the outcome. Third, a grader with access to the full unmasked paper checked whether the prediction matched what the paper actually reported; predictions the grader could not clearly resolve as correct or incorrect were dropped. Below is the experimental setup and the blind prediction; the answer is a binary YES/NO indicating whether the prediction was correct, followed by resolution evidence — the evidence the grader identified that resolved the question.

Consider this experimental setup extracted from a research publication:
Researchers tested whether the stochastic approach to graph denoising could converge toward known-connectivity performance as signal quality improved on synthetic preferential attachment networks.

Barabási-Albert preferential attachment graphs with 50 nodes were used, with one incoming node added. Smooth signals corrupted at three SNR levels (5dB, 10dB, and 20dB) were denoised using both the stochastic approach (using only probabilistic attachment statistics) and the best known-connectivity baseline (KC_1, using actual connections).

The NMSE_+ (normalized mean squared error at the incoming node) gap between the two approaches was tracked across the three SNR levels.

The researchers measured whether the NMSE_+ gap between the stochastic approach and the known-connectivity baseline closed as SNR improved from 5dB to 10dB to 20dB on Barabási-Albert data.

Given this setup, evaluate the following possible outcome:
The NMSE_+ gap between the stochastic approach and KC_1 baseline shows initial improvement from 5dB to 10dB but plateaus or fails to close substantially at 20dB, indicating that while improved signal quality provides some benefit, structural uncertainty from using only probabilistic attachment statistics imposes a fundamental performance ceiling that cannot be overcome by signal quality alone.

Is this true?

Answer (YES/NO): NO